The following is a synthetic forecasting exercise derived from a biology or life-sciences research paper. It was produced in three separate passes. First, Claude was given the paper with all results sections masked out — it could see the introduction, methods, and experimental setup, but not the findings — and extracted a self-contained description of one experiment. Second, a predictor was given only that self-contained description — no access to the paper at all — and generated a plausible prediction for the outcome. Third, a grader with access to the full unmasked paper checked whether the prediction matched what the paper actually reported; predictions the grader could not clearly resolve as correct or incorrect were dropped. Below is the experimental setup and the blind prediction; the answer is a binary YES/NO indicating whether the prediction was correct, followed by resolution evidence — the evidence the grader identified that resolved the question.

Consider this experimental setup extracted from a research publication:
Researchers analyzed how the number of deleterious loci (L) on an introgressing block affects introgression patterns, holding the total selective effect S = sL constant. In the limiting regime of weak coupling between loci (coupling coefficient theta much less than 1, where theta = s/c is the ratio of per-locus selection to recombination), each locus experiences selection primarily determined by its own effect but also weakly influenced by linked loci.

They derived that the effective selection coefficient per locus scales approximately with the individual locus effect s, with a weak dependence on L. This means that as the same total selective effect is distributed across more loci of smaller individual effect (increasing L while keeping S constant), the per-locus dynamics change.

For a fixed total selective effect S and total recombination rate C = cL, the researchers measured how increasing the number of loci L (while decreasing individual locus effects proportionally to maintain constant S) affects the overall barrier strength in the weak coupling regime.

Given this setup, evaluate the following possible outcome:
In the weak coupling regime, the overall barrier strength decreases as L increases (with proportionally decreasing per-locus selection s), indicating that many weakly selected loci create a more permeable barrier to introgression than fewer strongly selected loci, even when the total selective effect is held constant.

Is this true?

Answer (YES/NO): YES